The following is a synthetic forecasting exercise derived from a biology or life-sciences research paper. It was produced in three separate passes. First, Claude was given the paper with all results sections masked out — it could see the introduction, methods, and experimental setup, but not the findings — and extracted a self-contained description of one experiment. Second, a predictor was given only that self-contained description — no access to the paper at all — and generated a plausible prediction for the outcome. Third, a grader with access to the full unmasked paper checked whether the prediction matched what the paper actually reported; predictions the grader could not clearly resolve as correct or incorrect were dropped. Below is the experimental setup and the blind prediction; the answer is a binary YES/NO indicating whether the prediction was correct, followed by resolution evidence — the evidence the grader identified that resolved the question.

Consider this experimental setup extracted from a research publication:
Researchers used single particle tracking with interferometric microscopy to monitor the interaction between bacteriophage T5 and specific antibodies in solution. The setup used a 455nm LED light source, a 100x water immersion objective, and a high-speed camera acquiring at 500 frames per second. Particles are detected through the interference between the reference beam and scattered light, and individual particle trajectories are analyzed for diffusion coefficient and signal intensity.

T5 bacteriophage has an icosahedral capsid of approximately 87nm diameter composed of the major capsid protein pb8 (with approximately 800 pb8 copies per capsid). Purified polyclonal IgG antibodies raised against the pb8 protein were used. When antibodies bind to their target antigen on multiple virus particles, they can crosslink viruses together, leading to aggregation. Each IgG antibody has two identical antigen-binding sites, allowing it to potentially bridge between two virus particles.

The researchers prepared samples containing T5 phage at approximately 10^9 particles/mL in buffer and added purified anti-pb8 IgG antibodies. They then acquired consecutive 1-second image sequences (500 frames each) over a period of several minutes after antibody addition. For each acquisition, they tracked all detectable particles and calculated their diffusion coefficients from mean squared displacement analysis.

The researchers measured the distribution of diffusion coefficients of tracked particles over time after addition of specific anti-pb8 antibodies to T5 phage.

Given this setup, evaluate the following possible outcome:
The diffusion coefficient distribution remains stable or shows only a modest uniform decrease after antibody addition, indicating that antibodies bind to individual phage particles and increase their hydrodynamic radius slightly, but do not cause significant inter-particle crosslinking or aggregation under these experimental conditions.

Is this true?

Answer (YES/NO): NO